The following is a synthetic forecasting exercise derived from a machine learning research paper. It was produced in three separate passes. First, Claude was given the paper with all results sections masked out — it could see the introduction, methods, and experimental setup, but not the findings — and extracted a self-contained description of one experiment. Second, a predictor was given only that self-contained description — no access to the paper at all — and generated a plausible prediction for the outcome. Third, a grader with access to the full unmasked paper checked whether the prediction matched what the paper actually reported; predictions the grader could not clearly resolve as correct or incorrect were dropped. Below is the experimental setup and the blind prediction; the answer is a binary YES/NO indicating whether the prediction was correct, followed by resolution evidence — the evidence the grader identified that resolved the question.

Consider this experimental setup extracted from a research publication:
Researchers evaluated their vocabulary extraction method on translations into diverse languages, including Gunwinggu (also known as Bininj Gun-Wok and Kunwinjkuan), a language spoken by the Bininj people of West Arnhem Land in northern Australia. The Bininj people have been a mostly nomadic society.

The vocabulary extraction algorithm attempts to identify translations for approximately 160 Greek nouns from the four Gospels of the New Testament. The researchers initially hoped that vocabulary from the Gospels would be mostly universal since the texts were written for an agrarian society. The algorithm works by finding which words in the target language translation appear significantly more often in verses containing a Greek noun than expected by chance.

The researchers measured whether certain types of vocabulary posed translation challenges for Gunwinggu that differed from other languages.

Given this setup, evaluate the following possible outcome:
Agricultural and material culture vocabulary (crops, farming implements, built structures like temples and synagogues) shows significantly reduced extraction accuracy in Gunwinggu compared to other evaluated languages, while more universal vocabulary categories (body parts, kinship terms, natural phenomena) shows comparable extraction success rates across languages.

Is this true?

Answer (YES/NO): NO